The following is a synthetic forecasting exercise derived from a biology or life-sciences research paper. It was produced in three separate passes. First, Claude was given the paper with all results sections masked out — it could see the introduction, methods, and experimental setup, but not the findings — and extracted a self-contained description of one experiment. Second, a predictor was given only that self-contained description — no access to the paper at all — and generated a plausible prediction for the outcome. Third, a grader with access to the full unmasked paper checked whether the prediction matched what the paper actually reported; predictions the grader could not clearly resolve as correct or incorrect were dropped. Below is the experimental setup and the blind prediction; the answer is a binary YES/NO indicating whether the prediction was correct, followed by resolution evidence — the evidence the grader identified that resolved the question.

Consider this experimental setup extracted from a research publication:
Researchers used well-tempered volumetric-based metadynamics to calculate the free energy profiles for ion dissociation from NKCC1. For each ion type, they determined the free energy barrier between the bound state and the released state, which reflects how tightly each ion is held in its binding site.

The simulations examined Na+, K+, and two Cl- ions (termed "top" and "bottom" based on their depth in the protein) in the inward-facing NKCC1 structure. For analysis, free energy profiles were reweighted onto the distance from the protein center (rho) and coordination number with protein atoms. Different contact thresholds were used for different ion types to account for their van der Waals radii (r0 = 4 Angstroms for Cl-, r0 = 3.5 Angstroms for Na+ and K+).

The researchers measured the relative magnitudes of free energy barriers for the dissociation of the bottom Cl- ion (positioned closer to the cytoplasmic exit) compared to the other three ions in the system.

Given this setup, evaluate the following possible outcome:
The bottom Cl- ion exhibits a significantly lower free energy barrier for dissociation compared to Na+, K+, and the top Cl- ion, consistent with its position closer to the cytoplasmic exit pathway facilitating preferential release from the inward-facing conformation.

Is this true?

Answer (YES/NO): YES